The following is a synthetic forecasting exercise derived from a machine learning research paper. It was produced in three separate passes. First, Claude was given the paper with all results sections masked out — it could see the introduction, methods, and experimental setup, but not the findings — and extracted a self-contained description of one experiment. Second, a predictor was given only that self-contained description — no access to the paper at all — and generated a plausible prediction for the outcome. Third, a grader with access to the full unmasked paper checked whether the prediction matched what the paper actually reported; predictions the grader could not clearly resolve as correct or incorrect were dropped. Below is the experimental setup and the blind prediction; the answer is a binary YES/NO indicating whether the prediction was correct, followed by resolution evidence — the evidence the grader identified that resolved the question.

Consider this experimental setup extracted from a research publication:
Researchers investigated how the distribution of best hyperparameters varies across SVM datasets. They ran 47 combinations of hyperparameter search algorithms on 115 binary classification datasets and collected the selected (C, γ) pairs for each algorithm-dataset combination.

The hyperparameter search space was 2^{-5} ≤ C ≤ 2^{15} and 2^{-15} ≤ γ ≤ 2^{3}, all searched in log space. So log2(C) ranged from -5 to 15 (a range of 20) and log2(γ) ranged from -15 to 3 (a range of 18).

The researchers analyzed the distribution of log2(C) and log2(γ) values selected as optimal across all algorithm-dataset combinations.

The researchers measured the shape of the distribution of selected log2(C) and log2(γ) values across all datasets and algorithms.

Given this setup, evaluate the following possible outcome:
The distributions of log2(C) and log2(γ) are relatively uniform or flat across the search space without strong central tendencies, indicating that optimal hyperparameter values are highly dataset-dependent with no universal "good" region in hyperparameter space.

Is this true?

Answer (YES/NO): NO